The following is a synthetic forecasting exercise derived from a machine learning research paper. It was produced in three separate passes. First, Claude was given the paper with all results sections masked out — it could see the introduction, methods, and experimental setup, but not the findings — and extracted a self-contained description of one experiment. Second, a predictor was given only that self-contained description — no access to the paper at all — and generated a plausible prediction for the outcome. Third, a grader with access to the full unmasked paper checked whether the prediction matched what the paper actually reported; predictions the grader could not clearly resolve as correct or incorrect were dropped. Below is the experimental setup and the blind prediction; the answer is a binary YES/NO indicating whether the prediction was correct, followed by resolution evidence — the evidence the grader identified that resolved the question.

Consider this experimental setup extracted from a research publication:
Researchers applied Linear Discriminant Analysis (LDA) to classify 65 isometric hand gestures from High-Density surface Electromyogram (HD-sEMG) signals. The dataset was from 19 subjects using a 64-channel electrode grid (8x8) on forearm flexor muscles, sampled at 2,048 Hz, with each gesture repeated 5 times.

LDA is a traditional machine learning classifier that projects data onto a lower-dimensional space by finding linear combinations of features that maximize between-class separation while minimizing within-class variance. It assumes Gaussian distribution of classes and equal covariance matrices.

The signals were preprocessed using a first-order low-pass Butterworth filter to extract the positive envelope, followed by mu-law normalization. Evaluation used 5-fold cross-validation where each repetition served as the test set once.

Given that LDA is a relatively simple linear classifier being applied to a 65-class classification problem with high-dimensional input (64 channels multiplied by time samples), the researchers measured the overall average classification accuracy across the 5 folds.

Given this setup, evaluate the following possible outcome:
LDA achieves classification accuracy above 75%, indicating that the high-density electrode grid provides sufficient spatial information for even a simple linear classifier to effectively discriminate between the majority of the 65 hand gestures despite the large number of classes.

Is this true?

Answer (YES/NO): YES